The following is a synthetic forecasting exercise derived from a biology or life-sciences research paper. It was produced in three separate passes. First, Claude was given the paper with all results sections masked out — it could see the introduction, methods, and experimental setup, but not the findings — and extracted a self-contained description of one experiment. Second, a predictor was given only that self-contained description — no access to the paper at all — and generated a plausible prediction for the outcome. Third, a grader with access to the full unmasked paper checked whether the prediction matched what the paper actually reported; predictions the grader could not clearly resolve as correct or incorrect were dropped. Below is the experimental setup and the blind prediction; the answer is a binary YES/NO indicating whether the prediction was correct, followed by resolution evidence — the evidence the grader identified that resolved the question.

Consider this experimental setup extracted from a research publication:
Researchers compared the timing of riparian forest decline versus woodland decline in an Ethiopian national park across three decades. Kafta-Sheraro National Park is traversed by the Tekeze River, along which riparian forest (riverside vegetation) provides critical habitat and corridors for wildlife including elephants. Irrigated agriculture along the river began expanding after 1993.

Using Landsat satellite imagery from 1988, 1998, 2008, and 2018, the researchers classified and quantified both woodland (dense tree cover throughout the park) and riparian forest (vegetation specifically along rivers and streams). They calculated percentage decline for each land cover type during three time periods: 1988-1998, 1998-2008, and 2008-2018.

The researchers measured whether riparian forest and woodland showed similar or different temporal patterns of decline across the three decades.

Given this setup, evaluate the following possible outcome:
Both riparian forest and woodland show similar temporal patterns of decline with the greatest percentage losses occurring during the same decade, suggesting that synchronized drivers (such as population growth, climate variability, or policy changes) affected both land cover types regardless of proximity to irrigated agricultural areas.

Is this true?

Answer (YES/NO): NO